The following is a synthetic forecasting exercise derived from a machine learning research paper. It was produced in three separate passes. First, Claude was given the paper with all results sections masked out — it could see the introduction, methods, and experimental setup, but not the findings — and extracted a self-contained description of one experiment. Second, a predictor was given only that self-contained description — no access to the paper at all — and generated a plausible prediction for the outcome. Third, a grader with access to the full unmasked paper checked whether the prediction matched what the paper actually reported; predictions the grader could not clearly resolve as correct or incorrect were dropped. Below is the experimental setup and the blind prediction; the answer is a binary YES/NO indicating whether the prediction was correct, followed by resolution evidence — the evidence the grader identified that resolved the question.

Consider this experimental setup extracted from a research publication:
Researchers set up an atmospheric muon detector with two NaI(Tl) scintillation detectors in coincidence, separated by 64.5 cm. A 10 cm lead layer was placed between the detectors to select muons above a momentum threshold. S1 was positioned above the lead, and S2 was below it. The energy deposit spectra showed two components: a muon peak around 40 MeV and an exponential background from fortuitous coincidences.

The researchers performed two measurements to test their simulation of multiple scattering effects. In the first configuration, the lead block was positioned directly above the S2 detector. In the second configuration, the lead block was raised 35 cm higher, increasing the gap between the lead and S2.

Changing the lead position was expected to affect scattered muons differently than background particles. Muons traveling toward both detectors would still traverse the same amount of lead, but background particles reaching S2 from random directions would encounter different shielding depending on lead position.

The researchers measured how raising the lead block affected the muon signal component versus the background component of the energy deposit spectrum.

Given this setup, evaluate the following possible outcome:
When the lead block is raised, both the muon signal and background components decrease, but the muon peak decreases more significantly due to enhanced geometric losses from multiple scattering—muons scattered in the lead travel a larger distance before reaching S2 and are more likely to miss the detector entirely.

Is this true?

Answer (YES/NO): NO